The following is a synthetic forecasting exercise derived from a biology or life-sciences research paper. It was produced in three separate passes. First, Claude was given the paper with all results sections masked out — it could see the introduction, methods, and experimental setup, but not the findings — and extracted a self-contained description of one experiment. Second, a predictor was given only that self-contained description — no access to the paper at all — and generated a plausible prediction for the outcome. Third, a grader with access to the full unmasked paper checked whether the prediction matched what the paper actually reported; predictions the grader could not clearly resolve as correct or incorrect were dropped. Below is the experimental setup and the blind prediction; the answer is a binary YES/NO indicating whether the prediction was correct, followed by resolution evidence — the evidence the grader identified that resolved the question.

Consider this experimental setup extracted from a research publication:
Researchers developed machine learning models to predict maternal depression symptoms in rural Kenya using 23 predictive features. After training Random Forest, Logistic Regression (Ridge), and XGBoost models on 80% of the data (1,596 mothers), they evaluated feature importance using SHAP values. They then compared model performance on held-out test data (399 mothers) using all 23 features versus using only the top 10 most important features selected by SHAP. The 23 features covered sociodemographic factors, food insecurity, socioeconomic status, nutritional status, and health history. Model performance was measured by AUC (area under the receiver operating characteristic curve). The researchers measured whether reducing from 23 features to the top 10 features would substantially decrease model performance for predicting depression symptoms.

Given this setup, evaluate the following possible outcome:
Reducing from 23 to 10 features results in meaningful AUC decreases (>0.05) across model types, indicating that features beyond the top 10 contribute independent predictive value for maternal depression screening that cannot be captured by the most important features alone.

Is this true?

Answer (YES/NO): NO